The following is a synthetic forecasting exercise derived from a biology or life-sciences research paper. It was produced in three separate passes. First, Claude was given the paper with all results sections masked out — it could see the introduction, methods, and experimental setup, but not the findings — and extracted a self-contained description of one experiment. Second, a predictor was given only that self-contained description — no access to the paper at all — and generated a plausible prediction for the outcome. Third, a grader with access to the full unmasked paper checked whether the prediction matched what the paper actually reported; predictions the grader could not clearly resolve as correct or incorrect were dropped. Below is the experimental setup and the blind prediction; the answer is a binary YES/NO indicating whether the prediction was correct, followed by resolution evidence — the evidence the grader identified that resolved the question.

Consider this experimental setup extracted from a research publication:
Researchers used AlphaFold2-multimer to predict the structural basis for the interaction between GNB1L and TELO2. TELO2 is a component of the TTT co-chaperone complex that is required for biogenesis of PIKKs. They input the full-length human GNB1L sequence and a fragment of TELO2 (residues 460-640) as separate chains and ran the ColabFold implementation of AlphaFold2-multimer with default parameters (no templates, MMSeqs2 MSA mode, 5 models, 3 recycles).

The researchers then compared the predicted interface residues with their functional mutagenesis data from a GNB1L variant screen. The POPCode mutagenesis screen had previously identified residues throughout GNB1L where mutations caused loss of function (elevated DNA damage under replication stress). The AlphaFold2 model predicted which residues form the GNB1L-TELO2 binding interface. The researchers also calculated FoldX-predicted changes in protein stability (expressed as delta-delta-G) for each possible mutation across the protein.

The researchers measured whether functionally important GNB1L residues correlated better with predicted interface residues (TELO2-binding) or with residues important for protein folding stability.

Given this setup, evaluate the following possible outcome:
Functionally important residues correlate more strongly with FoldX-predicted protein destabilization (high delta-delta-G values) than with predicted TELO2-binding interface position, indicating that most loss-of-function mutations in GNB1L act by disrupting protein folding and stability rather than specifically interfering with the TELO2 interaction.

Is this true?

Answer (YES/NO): YES